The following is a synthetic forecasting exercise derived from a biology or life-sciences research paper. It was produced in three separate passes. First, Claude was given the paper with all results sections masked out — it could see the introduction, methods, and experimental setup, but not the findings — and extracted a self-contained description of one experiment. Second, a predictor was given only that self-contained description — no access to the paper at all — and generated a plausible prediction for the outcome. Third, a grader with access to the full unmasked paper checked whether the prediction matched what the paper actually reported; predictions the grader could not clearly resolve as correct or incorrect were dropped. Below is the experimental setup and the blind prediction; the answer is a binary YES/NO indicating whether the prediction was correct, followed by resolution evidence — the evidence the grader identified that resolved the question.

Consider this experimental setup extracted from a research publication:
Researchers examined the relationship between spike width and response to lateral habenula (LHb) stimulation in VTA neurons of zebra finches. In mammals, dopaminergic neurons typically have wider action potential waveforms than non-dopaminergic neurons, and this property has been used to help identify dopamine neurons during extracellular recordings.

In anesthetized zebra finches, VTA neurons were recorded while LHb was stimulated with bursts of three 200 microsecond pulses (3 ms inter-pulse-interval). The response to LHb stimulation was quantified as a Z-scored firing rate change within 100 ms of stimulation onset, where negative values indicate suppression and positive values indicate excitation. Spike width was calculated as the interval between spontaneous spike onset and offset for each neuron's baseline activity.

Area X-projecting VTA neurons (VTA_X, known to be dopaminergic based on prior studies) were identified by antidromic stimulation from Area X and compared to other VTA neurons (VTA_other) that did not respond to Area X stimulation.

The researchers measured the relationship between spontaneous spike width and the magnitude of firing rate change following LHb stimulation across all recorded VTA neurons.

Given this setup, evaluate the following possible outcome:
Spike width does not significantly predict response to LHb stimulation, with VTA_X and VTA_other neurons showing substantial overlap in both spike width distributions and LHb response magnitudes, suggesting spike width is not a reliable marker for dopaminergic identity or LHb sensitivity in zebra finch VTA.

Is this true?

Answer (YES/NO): NO